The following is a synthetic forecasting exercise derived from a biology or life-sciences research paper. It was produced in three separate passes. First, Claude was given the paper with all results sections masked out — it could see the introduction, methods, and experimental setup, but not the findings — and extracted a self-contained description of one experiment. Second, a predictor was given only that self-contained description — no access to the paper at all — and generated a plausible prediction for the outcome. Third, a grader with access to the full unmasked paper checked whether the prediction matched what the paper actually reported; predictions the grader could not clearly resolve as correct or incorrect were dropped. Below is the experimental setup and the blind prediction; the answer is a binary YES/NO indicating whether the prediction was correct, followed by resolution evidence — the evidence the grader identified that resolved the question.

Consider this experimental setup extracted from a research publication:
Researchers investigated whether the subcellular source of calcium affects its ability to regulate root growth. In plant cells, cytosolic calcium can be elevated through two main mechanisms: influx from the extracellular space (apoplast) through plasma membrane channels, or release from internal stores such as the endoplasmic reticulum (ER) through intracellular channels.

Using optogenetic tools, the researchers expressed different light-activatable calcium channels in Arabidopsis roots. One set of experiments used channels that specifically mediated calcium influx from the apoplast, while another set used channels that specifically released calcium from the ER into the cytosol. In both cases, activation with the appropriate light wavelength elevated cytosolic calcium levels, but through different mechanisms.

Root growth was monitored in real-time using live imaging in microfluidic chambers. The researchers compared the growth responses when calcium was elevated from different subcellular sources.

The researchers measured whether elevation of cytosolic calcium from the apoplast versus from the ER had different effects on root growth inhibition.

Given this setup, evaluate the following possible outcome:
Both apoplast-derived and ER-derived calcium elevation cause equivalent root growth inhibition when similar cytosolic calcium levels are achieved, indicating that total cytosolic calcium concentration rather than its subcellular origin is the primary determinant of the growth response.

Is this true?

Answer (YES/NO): YES